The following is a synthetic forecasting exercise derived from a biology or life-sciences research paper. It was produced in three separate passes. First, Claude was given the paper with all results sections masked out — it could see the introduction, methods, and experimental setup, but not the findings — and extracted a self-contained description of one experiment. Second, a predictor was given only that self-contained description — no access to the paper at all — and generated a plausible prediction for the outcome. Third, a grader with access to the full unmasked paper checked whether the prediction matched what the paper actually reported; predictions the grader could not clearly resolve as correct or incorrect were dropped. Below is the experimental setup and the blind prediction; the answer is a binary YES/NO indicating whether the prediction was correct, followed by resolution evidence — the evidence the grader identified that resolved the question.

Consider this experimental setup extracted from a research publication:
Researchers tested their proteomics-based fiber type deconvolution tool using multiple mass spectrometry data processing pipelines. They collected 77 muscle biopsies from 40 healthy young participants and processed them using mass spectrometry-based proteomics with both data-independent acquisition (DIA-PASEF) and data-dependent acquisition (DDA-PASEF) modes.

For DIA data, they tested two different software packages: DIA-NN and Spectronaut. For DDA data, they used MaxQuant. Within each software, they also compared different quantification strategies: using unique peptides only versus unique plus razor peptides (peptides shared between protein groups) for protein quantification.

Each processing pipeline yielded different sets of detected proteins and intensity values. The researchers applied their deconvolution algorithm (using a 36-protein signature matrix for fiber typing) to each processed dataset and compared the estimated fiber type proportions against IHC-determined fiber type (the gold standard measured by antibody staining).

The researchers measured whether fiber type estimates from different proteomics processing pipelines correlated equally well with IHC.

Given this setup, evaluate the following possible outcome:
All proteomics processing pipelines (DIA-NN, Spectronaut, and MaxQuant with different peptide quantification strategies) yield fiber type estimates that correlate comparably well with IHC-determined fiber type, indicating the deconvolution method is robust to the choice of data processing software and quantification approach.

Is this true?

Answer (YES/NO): NO